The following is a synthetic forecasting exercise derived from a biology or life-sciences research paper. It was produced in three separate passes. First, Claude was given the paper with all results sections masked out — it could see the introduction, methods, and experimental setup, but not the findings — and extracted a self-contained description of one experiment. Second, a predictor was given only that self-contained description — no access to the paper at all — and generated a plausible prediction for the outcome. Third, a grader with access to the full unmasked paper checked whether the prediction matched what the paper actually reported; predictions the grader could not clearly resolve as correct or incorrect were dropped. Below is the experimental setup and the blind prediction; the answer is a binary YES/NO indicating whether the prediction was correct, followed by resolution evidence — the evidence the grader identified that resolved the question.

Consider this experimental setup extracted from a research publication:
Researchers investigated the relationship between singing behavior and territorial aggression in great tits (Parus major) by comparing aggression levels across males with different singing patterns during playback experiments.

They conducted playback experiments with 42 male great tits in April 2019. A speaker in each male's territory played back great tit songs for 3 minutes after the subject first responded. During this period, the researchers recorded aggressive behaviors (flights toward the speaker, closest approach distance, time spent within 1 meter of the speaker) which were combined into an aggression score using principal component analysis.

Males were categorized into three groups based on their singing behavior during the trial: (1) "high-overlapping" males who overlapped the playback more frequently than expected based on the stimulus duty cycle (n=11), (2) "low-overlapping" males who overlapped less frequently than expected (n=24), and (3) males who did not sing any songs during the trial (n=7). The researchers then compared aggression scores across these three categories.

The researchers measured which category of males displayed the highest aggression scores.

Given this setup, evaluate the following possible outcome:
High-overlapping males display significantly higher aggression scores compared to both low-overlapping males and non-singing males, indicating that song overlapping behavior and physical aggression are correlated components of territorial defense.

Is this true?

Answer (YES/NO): NO